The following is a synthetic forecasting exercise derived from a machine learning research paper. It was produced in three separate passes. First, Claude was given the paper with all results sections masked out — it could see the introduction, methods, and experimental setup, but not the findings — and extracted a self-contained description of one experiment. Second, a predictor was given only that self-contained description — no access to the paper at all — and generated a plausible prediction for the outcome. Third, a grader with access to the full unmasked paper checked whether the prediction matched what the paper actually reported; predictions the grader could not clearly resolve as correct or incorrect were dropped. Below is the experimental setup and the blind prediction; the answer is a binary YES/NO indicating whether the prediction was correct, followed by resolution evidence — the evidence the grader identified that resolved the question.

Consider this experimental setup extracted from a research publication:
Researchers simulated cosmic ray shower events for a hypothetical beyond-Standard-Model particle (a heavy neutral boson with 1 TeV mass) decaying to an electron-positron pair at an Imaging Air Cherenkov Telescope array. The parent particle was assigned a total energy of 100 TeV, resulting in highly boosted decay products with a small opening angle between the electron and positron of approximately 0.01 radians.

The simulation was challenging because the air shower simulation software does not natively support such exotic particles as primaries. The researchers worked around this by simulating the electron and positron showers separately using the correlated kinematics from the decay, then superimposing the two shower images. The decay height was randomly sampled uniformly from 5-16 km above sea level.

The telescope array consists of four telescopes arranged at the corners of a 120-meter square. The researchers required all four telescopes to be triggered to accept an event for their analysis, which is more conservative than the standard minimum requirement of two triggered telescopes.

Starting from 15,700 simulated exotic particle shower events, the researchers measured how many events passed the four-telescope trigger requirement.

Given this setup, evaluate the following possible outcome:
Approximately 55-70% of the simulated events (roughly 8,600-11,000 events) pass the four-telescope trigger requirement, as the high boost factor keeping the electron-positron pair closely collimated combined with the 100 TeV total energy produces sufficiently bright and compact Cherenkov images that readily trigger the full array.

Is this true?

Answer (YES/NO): NO